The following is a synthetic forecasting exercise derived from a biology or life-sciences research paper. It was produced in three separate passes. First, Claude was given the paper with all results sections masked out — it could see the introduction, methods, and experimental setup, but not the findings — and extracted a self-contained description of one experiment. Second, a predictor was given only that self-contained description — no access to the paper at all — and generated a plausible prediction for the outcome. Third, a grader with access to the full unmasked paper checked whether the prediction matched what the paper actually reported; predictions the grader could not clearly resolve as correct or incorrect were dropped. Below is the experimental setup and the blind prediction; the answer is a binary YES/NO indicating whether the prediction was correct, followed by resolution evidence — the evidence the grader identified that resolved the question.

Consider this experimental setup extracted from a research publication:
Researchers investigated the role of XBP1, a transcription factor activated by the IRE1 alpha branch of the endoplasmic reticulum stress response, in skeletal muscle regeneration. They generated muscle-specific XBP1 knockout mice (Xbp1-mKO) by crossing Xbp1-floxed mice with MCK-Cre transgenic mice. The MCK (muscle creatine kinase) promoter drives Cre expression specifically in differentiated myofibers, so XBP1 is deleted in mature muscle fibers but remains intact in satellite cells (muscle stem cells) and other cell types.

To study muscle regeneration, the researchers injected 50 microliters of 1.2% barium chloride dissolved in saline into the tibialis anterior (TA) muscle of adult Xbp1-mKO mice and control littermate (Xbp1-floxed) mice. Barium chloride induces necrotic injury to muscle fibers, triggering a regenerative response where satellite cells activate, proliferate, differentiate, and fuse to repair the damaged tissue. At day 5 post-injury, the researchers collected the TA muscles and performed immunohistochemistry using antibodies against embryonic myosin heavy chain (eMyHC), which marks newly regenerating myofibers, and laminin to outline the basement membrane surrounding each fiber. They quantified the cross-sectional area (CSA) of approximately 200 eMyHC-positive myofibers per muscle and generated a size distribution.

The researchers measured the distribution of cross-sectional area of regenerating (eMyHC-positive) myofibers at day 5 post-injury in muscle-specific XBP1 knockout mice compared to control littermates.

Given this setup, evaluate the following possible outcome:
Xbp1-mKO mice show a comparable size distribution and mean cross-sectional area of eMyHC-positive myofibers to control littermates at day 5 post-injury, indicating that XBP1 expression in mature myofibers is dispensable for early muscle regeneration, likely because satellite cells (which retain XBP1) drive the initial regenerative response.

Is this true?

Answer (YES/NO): NO